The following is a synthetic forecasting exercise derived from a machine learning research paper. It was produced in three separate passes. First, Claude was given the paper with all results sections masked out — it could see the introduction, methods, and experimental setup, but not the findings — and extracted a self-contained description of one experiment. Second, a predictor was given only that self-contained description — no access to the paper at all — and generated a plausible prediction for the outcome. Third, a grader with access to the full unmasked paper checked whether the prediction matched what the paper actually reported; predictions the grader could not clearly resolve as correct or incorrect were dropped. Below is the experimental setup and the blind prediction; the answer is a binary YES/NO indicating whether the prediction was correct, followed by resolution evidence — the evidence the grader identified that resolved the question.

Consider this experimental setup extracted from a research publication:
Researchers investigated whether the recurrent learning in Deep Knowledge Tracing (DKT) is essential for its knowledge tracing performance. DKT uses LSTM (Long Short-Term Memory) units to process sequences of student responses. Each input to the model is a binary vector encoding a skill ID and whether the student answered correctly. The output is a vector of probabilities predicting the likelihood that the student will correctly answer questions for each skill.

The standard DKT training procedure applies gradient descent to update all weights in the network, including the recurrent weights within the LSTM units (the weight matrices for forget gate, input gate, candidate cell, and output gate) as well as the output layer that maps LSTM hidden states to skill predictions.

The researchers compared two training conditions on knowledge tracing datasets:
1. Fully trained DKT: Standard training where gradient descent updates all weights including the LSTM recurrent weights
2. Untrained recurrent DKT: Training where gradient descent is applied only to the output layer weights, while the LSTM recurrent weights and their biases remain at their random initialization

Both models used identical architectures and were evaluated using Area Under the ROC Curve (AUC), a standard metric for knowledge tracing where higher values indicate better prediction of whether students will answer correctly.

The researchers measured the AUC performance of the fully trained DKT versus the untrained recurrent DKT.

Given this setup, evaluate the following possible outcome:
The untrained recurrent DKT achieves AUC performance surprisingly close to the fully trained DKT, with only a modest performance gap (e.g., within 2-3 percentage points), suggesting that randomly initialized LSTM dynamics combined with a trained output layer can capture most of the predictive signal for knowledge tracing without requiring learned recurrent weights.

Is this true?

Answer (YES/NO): YES